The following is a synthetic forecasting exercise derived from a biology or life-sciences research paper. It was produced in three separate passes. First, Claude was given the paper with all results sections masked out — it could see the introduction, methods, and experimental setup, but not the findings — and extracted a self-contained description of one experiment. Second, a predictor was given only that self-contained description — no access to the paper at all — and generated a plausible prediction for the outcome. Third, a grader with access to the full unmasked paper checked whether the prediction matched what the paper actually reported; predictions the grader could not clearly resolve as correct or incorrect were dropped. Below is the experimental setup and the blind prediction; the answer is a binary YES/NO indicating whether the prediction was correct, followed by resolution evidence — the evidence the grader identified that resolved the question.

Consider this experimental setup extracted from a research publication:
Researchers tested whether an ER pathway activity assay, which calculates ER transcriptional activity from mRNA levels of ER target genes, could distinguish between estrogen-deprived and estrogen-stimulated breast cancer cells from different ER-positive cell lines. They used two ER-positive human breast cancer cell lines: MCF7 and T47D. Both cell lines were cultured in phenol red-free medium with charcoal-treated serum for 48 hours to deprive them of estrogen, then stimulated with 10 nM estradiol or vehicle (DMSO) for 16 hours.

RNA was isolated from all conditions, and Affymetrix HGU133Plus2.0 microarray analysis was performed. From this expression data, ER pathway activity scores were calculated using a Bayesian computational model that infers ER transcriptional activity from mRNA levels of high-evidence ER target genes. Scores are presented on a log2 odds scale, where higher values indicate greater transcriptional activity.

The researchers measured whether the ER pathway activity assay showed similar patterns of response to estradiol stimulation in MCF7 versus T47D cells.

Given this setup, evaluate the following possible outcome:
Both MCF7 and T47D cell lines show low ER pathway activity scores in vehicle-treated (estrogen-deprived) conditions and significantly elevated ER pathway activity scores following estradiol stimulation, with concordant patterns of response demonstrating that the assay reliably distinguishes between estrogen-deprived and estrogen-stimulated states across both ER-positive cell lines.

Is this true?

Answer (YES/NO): YES